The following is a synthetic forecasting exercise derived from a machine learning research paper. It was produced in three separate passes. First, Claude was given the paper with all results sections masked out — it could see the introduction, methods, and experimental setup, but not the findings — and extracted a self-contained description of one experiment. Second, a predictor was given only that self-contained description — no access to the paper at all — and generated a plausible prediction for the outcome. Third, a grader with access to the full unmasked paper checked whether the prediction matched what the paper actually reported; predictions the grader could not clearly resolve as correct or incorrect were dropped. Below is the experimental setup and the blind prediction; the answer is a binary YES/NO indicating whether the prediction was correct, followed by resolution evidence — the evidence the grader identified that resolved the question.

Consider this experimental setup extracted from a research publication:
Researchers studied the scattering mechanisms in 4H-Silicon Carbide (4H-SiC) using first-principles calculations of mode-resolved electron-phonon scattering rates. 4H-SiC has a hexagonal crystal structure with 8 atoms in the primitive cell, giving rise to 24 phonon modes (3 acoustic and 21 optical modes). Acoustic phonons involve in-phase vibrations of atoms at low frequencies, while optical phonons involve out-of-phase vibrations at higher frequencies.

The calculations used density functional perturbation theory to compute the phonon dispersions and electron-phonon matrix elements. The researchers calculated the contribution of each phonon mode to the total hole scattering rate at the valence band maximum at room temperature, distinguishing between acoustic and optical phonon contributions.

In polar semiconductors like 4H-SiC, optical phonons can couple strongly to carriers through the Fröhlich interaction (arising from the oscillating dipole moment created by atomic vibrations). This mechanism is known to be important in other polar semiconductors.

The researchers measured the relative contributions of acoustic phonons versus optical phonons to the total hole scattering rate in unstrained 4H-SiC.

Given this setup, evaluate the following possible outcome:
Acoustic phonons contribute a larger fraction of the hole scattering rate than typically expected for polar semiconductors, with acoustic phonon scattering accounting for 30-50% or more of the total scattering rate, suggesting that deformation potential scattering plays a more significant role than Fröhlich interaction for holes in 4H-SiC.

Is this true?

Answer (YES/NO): YES